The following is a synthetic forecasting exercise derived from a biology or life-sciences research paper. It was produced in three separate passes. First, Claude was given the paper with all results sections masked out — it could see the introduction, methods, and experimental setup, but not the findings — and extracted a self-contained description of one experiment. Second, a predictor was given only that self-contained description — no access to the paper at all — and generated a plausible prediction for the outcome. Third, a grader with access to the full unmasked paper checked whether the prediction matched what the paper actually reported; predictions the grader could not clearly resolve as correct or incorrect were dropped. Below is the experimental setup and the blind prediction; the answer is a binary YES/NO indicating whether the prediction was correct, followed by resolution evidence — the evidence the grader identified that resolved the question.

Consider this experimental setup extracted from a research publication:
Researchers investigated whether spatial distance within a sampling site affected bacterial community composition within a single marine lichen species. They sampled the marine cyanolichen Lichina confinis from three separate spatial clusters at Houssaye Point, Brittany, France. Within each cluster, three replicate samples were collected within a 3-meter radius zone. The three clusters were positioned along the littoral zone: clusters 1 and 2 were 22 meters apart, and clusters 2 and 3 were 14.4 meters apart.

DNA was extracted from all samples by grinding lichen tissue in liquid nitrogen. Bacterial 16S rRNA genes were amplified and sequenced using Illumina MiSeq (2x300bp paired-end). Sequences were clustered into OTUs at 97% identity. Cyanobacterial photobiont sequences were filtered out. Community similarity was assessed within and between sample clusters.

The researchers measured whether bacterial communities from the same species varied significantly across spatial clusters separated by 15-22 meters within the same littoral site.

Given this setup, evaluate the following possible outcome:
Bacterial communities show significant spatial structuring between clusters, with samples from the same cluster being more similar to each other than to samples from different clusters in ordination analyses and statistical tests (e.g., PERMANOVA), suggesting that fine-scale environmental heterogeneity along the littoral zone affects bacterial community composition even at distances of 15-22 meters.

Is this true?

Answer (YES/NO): NO